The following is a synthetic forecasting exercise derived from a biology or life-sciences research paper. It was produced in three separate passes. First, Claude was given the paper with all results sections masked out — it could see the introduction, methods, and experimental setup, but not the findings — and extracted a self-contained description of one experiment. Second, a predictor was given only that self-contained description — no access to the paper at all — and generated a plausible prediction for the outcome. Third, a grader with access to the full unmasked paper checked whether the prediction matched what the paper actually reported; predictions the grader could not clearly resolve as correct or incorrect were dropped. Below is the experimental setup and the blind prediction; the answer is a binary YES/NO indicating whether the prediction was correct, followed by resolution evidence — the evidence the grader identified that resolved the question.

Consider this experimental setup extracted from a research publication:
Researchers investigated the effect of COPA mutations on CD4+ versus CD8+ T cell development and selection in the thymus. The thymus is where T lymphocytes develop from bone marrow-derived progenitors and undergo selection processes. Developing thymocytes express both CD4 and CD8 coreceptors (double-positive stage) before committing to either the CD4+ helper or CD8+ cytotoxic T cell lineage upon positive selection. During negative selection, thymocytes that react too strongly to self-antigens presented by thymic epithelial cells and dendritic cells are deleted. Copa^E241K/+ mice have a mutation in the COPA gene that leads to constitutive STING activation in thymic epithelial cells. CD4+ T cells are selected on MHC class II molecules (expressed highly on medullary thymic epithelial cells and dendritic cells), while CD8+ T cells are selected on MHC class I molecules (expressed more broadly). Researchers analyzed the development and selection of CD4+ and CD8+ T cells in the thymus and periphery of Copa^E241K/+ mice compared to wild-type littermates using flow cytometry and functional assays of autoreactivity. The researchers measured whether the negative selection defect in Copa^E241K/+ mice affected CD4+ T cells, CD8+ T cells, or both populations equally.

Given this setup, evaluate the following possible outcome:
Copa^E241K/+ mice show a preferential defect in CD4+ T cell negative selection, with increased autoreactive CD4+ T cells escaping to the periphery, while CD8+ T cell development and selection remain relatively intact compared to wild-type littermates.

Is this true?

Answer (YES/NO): NO